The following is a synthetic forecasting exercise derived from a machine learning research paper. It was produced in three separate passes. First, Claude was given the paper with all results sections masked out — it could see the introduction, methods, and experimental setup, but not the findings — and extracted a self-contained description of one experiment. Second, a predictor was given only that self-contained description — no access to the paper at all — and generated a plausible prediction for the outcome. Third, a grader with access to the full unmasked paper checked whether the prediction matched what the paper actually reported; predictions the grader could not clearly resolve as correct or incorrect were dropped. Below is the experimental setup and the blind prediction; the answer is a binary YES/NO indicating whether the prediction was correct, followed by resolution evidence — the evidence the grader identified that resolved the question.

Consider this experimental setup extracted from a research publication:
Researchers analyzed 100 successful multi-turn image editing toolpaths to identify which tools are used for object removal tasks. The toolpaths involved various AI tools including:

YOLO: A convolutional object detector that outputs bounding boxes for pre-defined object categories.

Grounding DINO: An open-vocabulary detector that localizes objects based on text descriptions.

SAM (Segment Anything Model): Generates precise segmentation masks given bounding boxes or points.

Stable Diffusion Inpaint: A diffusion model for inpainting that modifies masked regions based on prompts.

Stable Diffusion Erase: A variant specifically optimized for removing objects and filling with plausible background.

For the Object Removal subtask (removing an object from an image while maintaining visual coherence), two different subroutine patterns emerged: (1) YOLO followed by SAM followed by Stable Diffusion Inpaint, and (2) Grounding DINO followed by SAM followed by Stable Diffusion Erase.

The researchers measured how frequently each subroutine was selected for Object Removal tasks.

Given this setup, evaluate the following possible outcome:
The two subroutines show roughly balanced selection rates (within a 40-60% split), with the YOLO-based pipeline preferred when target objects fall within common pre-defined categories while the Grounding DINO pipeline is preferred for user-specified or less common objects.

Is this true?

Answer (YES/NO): NO